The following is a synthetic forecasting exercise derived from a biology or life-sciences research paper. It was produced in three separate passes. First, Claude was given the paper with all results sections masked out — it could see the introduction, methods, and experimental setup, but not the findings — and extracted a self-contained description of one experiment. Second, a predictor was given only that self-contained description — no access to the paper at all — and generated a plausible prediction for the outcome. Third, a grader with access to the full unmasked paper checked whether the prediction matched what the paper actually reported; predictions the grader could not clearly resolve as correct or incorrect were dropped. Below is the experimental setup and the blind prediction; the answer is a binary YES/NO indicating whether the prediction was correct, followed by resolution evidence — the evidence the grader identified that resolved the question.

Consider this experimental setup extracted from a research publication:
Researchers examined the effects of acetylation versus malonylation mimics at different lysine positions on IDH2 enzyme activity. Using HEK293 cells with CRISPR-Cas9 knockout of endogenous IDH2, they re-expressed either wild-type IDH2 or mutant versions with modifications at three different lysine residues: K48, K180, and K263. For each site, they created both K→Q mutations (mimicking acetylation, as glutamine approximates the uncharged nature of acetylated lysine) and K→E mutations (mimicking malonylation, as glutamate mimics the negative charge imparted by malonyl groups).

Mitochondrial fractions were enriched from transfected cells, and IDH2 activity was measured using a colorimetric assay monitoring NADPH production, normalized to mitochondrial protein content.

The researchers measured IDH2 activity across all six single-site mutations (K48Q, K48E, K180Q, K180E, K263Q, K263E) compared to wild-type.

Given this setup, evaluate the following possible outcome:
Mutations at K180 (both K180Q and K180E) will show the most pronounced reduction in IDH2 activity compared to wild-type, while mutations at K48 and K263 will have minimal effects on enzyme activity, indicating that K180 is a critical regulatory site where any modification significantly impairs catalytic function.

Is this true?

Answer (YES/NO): NO